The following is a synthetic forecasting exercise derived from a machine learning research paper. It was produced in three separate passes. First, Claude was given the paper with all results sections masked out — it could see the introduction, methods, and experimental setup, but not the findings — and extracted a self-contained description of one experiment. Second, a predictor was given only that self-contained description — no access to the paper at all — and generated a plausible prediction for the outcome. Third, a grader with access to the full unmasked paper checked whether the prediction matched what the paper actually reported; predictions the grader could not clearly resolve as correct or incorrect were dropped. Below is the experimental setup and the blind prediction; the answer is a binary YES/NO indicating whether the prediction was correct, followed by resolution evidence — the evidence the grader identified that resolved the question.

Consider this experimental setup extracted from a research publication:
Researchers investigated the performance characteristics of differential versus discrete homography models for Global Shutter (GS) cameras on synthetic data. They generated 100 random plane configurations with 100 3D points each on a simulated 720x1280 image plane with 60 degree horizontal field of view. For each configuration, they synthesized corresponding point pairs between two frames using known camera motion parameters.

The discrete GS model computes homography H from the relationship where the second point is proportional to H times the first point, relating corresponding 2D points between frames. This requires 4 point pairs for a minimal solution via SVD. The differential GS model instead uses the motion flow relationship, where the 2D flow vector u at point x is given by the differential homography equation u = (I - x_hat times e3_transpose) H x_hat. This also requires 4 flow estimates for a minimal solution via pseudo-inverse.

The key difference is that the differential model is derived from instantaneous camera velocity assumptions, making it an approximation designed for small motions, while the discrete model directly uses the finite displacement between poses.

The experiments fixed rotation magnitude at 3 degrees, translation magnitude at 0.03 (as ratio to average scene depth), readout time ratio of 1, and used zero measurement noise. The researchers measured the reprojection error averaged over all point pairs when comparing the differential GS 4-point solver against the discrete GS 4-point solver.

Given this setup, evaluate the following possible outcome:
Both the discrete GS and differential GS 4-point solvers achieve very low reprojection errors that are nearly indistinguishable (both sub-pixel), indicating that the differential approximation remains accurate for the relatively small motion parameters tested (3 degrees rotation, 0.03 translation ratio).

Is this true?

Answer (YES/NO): NO